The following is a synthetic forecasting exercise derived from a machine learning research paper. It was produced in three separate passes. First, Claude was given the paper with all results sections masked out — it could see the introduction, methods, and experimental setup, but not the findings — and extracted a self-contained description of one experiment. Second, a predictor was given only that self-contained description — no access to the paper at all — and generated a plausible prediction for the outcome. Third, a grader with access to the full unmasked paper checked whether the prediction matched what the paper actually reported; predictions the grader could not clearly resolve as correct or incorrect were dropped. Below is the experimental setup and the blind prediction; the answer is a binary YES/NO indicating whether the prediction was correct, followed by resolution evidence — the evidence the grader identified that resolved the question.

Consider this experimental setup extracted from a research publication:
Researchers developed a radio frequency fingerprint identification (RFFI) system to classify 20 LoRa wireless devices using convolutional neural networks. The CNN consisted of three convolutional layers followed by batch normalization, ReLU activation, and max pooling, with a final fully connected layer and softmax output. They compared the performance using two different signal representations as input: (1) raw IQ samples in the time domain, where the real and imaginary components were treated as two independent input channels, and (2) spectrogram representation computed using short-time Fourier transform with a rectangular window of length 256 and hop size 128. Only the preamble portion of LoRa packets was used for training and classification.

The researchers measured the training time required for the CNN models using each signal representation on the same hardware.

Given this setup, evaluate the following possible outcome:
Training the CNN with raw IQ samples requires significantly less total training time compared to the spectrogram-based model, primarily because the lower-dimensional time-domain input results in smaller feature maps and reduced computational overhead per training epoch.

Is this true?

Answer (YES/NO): NO